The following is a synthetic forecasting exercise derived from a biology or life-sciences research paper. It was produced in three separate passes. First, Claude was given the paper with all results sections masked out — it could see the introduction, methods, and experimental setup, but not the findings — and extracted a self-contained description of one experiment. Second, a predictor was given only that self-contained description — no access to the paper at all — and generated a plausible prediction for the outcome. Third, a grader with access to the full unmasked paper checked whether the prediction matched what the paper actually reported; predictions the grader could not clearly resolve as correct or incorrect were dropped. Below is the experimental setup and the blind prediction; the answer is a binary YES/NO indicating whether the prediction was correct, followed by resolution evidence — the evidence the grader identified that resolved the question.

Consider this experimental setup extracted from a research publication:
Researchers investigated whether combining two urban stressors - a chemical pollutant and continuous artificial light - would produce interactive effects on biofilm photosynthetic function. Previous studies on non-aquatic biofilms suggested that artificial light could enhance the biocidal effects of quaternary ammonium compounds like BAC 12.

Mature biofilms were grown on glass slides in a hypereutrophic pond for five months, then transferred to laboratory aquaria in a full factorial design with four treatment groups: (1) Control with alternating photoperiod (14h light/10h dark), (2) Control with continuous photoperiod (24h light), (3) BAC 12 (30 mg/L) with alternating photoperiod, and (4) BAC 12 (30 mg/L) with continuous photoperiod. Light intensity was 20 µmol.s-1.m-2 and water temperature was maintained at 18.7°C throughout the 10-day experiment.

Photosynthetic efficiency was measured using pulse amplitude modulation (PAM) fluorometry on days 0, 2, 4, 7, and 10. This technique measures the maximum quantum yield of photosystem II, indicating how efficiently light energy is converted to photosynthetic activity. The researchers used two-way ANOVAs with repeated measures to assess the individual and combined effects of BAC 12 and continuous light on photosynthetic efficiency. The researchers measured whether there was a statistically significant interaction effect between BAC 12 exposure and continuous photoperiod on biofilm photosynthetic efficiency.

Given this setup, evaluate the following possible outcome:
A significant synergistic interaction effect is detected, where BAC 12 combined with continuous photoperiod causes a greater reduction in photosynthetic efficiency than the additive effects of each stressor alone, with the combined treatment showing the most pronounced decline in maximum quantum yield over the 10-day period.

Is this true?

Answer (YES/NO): NO